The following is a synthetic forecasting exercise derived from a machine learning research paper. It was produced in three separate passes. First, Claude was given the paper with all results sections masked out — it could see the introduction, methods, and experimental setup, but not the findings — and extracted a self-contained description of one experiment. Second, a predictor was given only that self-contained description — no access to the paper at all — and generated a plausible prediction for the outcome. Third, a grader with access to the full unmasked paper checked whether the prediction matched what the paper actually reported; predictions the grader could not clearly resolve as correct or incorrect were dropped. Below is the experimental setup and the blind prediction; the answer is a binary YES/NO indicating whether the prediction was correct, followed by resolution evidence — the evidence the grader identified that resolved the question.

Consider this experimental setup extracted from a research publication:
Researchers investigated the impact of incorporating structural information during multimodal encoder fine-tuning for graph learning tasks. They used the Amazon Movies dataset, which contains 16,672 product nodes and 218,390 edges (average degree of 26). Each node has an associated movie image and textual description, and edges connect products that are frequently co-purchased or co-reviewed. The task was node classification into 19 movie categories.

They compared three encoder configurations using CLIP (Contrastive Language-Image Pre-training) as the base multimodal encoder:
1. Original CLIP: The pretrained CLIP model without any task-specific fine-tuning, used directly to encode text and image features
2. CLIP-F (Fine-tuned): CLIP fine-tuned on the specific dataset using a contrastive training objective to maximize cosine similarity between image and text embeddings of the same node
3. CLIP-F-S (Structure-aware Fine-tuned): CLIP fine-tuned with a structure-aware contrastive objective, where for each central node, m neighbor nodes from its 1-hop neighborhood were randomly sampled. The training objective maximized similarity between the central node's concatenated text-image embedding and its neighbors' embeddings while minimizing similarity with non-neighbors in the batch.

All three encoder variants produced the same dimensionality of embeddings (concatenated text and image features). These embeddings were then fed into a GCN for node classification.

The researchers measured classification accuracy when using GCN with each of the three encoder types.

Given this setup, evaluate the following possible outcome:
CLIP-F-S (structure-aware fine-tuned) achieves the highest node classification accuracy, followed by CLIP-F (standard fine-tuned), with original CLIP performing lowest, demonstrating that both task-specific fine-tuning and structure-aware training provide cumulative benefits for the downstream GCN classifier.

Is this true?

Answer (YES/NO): NO